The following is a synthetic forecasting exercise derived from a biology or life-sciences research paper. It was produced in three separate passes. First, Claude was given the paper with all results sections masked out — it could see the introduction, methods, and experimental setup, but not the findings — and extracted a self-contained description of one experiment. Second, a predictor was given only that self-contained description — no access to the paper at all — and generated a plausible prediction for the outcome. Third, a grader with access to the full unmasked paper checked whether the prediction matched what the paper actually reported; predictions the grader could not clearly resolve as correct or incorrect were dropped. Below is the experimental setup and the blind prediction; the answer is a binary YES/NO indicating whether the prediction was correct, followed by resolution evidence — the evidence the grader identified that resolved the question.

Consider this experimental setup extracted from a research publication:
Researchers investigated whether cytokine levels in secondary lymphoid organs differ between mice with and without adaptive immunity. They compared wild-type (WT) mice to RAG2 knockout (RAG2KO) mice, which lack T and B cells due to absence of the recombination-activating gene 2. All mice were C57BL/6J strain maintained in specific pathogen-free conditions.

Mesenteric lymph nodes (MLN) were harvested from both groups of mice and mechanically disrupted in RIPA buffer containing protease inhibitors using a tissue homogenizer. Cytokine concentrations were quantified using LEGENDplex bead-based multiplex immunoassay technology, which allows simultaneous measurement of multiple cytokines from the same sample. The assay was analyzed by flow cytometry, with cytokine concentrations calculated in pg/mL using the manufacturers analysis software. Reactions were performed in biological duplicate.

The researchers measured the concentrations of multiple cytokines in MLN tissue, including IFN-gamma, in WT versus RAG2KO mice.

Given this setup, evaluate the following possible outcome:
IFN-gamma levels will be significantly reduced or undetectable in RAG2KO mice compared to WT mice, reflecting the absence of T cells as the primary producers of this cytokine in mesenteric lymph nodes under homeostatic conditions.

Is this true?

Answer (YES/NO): NO